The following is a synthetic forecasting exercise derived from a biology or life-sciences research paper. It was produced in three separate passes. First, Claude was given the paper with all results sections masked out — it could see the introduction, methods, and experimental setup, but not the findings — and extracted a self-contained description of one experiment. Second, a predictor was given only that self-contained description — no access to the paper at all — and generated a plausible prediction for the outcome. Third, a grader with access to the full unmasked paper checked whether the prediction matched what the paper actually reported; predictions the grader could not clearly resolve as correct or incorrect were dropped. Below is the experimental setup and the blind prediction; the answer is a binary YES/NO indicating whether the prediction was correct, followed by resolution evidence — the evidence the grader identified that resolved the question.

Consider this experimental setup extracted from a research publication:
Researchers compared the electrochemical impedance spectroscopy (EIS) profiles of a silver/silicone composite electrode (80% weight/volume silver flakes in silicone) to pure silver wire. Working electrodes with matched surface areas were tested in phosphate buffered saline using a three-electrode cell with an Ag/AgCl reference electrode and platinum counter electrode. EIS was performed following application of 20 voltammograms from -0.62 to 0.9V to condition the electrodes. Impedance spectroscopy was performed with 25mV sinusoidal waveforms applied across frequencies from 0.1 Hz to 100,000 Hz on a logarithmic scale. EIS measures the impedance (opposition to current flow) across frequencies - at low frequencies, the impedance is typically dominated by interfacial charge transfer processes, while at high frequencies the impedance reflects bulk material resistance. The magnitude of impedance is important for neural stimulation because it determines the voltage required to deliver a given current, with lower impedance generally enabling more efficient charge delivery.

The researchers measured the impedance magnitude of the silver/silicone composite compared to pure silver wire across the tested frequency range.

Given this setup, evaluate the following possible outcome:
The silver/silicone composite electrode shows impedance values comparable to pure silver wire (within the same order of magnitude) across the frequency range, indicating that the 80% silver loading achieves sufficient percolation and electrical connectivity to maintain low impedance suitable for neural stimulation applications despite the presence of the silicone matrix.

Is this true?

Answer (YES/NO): YES